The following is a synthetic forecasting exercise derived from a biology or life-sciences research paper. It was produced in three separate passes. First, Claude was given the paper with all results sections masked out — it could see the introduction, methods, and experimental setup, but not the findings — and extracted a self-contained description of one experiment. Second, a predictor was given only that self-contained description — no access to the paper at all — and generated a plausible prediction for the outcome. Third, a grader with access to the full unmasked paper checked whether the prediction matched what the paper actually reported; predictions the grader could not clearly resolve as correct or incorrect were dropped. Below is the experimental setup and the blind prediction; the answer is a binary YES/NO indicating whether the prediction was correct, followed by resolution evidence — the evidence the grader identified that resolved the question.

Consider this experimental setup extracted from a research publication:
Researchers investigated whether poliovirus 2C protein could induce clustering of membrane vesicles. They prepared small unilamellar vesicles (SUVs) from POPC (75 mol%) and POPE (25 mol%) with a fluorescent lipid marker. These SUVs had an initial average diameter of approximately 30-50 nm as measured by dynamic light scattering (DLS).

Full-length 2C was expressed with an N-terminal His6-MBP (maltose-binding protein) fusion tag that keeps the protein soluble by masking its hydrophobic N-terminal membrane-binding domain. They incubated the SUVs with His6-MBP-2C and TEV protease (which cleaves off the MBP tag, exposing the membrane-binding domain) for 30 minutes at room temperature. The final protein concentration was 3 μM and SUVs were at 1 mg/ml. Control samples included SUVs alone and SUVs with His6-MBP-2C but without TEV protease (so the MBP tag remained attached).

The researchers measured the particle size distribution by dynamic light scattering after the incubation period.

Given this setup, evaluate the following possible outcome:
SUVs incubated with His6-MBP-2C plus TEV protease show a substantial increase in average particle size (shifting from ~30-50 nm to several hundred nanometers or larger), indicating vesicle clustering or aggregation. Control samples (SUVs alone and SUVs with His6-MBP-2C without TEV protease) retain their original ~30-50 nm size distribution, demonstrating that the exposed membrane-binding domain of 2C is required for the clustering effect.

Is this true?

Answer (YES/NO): YES